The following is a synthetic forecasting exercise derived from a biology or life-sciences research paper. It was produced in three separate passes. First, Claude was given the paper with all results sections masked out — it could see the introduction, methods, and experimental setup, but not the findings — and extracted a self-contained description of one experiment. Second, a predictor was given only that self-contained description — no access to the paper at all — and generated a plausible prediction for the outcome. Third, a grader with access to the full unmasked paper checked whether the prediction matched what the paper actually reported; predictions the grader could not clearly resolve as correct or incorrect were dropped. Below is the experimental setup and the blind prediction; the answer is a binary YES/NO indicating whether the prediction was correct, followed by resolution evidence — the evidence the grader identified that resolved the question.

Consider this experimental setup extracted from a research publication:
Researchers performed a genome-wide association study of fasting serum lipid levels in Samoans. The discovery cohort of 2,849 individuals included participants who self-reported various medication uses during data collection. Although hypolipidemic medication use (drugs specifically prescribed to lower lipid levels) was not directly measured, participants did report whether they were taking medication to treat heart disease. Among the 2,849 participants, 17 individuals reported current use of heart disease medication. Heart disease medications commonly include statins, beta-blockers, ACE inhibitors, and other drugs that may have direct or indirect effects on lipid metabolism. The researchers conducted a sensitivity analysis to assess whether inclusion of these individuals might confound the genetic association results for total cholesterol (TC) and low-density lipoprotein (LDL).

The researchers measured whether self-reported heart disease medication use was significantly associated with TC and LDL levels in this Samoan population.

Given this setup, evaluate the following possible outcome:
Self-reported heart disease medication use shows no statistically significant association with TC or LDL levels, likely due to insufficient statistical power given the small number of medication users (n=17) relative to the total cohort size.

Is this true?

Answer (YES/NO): NO